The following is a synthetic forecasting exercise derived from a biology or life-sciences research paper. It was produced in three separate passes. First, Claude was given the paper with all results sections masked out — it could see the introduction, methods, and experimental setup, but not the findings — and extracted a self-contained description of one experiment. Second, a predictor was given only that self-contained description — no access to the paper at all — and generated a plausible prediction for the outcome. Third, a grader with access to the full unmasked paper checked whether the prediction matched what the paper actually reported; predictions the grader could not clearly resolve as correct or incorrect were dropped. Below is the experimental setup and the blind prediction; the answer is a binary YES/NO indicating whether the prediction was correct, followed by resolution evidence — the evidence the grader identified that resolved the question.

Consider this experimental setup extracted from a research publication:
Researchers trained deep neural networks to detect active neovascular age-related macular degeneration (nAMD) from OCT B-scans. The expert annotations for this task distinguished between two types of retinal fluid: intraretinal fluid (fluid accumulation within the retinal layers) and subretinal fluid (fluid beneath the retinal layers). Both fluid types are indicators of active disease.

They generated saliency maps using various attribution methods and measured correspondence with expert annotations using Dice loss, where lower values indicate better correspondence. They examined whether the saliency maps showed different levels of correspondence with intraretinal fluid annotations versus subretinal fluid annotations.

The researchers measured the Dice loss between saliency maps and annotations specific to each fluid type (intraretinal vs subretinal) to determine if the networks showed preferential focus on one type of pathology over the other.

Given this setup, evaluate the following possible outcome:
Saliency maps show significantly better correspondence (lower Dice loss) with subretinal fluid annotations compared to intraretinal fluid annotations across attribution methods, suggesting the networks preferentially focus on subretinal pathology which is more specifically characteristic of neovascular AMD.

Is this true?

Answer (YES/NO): NO